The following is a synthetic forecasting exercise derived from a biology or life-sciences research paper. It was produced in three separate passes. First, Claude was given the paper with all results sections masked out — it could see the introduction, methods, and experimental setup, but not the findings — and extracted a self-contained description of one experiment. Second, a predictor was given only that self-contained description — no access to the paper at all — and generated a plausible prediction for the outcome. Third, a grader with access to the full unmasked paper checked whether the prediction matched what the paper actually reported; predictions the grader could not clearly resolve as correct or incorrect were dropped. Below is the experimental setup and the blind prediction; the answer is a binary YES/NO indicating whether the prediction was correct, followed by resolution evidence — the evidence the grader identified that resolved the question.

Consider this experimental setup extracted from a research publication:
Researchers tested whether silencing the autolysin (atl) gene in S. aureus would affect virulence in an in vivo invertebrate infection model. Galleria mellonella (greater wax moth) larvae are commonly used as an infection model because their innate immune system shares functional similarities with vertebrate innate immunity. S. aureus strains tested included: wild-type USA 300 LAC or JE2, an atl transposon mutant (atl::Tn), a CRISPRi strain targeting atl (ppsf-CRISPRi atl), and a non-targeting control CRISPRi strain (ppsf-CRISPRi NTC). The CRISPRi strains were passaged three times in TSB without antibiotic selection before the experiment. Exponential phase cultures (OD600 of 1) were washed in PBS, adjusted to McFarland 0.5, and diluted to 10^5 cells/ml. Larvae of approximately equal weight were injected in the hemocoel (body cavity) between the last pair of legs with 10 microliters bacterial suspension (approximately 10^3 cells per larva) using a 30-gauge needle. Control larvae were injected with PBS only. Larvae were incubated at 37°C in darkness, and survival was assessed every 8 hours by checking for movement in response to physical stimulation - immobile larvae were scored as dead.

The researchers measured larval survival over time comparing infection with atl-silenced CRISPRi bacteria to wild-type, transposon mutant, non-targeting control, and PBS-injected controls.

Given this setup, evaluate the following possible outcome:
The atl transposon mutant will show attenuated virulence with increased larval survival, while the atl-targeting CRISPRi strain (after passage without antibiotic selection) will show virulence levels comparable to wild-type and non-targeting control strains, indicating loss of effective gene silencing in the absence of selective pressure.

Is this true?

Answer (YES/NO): NO